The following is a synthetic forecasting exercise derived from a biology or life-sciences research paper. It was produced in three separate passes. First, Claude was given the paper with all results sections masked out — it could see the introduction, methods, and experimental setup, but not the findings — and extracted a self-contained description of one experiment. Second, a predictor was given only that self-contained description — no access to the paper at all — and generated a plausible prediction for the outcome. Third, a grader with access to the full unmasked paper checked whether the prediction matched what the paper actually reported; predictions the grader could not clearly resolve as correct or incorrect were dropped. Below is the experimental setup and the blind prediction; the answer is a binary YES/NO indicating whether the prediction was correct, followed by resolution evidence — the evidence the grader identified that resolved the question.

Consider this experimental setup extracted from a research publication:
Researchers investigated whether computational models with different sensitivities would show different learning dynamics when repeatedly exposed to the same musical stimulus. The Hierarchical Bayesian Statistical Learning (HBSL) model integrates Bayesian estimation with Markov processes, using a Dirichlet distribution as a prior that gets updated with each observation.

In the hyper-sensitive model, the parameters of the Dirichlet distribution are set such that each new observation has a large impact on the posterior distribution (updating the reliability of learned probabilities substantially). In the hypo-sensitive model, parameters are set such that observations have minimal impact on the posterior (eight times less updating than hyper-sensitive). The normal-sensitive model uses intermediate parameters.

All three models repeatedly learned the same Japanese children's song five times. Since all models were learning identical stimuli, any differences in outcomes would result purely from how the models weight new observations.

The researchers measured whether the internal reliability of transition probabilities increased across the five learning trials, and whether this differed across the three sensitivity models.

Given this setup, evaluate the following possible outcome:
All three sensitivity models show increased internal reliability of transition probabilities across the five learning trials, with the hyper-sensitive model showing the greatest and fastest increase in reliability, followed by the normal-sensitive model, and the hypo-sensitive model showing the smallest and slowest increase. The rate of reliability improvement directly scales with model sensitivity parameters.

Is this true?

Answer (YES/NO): NO